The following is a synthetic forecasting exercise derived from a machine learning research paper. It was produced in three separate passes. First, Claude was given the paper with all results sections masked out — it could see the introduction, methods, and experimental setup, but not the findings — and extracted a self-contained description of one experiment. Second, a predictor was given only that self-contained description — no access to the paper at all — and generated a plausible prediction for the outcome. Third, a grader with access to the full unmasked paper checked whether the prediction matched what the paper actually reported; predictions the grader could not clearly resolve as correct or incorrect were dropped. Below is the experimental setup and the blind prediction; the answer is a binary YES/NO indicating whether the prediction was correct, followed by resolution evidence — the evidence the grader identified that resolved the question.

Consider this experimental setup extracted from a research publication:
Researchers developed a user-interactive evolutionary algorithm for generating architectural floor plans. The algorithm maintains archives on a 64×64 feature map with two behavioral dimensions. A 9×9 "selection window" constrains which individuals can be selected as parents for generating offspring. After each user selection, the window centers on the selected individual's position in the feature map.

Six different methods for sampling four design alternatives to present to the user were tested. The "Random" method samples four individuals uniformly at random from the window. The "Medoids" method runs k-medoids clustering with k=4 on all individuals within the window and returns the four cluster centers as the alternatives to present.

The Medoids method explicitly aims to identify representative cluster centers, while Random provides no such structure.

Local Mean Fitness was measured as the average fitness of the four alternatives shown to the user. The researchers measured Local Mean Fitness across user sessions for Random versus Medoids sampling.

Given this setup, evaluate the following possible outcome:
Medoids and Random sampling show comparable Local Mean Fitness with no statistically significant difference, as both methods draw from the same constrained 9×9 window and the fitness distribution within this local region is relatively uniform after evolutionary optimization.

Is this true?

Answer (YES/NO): NO